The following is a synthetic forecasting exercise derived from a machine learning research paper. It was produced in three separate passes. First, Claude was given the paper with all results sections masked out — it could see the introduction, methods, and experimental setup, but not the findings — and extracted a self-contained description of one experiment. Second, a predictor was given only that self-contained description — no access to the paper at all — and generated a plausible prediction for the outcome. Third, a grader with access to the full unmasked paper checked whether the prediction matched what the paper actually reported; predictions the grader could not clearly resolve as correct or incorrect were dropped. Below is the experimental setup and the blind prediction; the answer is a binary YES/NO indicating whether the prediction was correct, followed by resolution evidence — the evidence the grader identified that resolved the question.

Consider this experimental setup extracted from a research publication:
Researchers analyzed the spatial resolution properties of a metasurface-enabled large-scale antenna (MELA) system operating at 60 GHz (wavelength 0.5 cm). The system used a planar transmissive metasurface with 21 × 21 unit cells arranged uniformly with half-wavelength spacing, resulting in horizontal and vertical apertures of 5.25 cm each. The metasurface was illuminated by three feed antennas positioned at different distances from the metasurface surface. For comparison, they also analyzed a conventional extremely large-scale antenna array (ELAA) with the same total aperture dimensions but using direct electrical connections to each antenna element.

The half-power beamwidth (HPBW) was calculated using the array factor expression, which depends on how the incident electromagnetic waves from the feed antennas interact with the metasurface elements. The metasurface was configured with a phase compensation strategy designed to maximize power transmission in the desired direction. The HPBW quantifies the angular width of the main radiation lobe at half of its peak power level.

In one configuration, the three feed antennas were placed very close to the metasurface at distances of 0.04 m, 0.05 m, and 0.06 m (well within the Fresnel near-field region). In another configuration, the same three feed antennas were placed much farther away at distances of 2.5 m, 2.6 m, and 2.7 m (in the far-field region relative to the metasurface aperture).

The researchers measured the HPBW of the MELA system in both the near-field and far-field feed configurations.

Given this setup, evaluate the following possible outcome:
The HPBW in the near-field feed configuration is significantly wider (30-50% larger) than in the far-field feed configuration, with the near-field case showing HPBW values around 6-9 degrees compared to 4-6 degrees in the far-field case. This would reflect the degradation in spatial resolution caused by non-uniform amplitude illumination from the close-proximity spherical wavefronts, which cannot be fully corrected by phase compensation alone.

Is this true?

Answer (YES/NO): NO